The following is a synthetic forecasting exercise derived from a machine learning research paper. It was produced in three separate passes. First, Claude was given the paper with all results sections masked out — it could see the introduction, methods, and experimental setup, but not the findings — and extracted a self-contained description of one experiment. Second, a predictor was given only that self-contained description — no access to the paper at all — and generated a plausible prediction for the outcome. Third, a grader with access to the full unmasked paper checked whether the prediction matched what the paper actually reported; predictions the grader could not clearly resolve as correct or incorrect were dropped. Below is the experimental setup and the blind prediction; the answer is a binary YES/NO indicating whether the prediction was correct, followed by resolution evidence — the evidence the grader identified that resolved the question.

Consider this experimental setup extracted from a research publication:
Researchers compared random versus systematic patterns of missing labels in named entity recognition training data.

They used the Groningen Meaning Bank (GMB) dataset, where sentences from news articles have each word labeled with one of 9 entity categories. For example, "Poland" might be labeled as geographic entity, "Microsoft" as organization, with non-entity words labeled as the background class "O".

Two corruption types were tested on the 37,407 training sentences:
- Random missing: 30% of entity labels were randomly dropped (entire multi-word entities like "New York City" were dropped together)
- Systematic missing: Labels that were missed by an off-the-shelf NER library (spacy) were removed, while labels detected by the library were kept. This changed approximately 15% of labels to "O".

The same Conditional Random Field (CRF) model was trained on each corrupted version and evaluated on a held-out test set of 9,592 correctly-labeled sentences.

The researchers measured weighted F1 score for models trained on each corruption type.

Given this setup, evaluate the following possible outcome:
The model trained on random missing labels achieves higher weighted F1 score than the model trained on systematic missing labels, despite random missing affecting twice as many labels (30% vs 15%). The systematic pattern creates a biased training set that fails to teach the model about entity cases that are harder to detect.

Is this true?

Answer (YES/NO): NO